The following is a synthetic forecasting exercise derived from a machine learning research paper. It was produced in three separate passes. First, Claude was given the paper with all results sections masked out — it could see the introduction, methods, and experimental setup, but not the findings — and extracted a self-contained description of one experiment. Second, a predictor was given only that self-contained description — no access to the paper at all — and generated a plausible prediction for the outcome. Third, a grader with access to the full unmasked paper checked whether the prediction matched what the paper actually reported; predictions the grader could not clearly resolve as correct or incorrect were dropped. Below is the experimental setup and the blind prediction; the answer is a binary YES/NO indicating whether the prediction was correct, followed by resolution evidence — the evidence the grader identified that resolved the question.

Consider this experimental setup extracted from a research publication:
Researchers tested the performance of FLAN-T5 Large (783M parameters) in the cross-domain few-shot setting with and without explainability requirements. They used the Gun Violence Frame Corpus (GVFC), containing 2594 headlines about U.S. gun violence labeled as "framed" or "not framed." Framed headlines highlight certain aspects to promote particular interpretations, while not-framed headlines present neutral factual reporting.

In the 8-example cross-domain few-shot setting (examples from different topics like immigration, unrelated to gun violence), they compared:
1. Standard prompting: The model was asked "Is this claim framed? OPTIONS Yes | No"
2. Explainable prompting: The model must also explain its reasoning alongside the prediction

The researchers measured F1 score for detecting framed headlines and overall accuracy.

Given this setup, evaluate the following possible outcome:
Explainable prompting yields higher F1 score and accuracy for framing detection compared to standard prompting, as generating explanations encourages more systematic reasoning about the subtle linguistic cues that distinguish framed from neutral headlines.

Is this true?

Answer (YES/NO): YES